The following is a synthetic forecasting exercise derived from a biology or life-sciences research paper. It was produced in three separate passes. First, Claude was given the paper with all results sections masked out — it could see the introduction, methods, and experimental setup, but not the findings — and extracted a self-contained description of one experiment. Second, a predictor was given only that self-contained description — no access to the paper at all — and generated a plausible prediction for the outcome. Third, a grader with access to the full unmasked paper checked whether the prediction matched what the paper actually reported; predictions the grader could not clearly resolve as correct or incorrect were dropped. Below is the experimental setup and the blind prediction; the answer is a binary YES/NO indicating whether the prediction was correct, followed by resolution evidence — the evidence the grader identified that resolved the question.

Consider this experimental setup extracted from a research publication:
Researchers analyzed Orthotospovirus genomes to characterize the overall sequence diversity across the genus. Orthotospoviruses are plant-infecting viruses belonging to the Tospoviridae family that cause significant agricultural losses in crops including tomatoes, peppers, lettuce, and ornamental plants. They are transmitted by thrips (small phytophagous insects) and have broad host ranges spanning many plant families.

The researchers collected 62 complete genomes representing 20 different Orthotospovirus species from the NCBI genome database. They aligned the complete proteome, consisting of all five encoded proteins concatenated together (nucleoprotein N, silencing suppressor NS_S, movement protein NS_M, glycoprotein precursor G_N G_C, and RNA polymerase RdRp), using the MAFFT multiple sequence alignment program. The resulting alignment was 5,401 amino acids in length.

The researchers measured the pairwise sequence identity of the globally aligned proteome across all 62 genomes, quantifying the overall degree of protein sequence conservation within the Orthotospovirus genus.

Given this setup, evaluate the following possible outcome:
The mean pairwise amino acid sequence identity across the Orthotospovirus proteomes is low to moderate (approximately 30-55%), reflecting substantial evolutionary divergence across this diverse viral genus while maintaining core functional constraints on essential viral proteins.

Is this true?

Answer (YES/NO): NO